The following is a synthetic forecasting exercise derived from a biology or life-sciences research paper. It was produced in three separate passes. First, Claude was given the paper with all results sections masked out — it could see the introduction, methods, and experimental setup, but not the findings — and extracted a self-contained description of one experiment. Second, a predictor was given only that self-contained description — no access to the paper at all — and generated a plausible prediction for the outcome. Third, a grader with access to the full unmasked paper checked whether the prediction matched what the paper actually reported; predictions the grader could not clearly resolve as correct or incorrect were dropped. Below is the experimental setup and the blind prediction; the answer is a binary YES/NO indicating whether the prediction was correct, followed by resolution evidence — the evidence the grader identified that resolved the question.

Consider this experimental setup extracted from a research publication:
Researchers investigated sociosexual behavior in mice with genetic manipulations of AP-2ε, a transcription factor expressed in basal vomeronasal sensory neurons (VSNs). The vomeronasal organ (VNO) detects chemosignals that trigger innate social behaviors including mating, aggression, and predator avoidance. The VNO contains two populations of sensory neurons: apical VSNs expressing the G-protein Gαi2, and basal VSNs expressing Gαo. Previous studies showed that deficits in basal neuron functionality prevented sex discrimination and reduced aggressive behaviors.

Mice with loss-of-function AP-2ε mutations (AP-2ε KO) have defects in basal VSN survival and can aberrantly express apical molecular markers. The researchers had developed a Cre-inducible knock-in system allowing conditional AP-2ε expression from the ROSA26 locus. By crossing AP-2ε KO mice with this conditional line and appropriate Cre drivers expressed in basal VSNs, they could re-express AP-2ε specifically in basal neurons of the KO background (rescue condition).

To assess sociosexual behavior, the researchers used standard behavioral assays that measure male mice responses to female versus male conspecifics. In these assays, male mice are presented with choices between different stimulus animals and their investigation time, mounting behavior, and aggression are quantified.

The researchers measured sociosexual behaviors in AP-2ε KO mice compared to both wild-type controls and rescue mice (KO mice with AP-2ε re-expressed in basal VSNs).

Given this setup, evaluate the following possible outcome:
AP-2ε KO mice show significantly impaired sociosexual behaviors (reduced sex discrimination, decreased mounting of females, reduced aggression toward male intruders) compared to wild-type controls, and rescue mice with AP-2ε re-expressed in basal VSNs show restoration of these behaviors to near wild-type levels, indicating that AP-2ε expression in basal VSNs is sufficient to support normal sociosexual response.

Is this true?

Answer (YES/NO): YES